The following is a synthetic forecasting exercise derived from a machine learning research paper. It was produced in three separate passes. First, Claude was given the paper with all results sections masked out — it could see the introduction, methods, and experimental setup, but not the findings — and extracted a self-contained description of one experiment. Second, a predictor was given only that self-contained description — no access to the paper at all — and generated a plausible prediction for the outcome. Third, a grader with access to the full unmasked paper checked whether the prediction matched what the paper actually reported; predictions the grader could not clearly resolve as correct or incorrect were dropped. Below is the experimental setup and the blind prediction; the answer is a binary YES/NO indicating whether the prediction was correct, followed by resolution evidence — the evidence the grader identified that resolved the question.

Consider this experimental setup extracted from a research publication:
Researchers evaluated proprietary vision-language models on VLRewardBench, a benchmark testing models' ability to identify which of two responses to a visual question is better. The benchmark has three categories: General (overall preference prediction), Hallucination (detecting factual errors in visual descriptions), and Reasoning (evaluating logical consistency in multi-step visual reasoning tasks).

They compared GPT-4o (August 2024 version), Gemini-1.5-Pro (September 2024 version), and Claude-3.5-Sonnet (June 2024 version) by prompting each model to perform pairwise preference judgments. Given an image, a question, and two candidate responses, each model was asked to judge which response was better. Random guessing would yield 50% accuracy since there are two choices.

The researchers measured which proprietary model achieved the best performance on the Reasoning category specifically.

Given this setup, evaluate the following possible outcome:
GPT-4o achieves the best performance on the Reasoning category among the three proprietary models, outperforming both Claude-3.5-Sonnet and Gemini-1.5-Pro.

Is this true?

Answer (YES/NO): YES